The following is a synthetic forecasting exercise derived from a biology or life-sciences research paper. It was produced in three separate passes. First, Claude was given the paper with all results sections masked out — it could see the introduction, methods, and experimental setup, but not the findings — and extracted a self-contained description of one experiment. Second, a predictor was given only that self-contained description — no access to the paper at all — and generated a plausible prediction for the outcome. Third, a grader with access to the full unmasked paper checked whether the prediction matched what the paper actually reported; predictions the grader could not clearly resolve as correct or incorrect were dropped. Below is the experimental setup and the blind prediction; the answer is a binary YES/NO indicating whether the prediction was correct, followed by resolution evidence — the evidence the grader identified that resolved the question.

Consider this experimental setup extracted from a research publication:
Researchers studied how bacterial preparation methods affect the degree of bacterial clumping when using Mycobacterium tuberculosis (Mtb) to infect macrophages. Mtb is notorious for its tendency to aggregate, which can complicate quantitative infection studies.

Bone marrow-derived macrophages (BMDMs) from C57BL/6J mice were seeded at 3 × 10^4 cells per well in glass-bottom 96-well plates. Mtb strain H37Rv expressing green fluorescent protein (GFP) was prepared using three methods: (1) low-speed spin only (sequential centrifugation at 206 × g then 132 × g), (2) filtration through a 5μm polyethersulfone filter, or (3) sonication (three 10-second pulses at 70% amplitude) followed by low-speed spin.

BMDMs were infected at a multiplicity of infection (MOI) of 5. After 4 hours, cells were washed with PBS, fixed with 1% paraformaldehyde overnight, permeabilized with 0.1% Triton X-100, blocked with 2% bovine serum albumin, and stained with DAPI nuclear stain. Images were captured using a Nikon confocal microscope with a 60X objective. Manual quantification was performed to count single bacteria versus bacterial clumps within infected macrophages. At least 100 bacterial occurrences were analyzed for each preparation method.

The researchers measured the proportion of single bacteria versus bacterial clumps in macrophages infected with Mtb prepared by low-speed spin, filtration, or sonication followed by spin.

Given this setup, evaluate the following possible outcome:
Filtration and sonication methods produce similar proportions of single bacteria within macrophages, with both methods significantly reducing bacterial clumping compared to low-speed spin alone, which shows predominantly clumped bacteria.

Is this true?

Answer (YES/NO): NO